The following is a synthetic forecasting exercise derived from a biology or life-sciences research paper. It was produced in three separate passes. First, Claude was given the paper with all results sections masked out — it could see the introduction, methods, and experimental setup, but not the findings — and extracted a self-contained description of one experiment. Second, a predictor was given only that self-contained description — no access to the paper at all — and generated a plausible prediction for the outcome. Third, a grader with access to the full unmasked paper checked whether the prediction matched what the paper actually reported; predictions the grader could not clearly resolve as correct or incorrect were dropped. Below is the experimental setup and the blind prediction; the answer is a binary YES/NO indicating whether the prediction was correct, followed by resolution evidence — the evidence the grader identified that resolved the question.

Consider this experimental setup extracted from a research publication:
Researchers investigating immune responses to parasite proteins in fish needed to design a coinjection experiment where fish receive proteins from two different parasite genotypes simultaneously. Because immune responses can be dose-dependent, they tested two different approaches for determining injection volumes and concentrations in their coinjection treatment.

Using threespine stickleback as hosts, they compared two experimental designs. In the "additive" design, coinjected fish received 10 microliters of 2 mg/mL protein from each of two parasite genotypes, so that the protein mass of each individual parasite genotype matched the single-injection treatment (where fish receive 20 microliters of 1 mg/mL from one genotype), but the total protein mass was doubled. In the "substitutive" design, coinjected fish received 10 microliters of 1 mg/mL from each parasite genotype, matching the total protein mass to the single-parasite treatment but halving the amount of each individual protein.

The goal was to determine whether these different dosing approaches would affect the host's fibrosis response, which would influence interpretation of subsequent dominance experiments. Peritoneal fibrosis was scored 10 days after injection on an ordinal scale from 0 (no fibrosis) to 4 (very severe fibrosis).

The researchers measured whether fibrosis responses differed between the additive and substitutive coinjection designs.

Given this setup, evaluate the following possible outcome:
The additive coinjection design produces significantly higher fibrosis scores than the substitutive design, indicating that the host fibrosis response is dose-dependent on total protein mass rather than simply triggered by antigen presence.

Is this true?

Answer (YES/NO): NO